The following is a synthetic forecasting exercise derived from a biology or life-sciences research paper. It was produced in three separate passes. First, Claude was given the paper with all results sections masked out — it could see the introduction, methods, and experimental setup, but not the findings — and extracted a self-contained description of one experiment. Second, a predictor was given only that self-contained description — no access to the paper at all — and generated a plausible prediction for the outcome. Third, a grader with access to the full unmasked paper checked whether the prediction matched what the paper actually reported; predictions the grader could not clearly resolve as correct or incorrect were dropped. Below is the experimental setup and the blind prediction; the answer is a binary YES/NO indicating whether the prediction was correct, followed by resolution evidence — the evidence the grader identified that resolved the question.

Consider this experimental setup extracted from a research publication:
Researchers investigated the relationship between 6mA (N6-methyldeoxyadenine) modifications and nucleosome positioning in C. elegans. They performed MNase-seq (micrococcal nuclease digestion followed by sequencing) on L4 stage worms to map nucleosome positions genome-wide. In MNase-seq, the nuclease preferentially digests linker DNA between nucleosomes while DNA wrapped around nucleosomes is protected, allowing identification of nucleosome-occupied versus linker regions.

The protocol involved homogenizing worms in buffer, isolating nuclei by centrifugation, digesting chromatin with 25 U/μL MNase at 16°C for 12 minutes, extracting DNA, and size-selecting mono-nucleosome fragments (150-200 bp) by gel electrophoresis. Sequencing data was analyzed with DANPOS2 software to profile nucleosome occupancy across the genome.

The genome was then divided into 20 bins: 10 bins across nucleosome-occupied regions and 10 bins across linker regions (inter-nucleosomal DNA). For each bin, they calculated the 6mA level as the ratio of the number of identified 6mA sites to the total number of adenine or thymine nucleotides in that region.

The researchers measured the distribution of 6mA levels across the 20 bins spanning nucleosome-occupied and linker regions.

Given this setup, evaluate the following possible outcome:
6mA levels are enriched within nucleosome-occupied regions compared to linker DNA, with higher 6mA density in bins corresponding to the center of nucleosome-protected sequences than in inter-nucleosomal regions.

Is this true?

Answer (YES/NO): YES